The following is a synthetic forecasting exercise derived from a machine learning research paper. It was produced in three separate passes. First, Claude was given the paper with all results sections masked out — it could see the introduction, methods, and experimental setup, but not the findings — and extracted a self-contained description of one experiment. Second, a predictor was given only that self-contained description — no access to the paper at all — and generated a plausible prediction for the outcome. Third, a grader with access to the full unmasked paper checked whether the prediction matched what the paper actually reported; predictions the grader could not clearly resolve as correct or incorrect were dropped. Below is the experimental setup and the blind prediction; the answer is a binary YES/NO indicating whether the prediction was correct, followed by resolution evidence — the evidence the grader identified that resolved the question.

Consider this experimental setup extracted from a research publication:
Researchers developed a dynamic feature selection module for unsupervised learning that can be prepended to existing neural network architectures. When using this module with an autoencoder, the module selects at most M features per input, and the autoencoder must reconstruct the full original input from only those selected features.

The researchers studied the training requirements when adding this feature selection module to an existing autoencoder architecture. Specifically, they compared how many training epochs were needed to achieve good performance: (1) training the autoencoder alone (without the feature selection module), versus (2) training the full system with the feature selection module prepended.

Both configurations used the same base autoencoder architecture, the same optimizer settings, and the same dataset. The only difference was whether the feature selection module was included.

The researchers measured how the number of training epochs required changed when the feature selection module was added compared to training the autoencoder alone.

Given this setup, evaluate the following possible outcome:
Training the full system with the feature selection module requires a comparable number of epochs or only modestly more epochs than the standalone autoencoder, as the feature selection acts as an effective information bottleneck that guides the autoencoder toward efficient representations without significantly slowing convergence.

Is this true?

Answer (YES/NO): NO